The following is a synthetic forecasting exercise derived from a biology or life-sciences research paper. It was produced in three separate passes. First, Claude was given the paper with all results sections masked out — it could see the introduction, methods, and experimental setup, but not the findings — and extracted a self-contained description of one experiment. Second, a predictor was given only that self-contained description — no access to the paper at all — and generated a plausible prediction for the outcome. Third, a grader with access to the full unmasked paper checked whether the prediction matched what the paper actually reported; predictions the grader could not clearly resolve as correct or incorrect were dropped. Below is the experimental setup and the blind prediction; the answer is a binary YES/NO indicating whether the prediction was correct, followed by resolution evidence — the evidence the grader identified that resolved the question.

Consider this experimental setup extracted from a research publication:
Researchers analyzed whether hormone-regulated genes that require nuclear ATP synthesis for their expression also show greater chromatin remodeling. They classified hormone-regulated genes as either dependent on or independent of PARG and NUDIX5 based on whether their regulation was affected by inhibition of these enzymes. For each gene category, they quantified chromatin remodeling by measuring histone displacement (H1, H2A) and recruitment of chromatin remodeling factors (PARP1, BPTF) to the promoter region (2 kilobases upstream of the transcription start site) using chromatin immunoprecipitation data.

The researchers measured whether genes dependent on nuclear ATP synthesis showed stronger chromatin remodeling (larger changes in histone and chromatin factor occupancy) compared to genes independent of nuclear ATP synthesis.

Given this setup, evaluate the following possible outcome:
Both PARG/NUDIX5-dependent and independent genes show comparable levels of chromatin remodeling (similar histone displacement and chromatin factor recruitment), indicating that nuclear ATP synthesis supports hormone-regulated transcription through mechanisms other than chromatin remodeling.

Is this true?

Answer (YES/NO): NO